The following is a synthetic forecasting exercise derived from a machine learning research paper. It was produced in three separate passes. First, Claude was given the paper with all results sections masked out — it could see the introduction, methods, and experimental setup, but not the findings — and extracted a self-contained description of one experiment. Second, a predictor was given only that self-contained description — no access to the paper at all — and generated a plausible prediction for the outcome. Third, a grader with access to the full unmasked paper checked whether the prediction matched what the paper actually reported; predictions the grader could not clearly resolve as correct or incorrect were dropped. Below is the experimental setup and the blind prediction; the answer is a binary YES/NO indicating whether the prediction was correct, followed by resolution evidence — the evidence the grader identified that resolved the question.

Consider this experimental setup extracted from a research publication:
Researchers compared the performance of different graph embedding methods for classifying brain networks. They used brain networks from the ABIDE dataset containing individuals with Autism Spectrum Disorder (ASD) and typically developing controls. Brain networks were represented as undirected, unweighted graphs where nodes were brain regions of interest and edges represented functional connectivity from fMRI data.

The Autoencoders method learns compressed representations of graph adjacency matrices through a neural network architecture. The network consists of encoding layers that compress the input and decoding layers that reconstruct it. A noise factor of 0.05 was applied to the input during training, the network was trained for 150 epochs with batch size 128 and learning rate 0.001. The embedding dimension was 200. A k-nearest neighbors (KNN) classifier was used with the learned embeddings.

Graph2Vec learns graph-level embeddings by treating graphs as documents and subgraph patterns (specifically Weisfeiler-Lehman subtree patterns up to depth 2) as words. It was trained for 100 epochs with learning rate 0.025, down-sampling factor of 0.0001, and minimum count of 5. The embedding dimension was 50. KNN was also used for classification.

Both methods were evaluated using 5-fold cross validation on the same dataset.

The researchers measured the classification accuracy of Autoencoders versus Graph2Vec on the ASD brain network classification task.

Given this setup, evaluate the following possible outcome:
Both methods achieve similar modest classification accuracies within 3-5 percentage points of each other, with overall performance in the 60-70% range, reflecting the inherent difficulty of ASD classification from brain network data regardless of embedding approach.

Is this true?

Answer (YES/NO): YES